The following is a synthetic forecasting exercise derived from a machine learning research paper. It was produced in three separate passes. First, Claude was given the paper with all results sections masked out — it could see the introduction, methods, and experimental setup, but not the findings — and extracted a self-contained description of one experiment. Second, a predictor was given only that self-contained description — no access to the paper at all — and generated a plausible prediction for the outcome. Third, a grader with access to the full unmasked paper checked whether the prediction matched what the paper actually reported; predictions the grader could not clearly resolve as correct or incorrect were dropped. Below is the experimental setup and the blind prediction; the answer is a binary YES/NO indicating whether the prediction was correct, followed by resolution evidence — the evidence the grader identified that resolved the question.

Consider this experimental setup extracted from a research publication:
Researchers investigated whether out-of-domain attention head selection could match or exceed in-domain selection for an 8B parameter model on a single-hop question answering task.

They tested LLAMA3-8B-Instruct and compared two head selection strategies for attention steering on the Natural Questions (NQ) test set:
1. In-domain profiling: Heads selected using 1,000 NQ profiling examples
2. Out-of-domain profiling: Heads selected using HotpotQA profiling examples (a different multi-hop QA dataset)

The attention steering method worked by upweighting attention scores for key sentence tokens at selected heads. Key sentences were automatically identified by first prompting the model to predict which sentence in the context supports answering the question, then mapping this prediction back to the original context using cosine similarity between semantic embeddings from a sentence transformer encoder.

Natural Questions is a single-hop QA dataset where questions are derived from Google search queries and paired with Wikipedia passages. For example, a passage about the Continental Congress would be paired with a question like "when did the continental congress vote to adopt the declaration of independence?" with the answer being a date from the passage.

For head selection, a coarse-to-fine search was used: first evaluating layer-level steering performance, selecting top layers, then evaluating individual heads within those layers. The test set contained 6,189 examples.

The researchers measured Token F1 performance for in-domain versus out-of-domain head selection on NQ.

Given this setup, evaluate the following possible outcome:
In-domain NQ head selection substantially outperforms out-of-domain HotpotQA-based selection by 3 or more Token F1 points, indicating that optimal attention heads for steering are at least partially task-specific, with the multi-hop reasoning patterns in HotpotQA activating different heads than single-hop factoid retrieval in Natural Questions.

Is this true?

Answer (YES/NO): NO